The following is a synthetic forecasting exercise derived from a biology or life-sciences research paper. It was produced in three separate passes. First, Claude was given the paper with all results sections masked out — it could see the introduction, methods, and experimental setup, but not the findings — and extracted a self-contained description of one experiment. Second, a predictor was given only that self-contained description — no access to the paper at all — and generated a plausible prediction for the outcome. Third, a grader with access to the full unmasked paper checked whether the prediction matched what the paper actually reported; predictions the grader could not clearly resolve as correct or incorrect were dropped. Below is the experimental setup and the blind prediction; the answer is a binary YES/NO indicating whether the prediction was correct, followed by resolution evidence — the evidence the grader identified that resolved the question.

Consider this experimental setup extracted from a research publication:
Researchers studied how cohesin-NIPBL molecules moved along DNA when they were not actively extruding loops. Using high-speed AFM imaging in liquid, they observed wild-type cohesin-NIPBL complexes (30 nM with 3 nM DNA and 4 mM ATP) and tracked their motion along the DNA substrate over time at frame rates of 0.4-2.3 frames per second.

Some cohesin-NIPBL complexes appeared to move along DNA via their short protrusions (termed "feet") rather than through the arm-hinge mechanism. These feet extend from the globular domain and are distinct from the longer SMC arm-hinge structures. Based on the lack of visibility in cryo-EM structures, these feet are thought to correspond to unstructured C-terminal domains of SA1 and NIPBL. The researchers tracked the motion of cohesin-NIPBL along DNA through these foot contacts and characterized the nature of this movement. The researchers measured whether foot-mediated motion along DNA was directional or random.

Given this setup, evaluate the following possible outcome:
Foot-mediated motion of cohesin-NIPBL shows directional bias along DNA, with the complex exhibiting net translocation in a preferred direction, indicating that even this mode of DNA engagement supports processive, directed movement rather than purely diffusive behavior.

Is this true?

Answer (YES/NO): NO